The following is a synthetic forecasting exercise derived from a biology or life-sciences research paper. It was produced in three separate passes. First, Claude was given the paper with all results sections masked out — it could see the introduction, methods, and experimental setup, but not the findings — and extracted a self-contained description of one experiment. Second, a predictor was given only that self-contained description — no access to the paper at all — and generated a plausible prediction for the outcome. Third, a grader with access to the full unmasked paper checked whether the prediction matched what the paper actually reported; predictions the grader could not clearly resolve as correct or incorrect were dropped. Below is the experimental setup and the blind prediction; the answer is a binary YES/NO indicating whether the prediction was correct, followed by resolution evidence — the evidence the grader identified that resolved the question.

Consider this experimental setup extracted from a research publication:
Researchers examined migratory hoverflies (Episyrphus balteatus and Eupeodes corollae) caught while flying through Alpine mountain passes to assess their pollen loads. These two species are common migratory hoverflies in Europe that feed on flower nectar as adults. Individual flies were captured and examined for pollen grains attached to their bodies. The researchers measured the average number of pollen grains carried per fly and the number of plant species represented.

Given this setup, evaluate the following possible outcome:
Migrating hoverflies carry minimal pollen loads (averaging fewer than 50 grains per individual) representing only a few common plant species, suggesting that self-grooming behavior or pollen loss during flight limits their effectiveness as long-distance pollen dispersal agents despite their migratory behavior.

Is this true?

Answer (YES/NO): NO